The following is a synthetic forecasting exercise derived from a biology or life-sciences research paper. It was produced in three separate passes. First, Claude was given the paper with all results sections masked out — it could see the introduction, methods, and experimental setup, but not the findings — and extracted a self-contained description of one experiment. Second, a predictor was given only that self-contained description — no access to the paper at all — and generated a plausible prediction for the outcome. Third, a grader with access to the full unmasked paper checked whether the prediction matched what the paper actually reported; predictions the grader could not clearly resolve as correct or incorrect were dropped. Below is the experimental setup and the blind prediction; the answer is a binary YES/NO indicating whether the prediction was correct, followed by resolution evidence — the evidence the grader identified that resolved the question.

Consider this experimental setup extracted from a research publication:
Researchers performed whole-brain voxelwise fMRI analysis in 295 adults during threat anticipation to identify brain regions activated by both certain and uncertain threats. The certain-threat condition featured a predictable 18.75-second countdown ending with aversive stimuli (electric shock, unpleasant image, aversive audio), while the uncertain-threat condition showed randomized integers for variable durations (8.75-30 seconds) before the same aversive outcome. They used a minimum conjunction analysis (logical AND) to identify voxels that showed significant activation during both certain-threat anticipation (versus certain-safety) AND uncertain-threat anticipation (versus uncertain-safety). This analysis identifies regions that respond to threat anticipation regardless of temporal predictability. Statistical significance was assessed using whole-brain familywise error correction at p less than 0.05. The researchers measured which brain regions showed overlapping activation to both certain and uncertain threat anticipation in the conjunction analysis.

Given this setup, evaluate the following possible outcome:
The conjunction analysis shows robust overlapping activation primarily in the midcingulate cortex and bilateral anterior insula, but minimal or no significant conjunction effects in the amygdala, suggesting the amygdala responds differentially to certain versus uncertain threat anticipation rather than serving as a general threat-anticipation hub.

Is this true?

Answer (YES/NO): NO